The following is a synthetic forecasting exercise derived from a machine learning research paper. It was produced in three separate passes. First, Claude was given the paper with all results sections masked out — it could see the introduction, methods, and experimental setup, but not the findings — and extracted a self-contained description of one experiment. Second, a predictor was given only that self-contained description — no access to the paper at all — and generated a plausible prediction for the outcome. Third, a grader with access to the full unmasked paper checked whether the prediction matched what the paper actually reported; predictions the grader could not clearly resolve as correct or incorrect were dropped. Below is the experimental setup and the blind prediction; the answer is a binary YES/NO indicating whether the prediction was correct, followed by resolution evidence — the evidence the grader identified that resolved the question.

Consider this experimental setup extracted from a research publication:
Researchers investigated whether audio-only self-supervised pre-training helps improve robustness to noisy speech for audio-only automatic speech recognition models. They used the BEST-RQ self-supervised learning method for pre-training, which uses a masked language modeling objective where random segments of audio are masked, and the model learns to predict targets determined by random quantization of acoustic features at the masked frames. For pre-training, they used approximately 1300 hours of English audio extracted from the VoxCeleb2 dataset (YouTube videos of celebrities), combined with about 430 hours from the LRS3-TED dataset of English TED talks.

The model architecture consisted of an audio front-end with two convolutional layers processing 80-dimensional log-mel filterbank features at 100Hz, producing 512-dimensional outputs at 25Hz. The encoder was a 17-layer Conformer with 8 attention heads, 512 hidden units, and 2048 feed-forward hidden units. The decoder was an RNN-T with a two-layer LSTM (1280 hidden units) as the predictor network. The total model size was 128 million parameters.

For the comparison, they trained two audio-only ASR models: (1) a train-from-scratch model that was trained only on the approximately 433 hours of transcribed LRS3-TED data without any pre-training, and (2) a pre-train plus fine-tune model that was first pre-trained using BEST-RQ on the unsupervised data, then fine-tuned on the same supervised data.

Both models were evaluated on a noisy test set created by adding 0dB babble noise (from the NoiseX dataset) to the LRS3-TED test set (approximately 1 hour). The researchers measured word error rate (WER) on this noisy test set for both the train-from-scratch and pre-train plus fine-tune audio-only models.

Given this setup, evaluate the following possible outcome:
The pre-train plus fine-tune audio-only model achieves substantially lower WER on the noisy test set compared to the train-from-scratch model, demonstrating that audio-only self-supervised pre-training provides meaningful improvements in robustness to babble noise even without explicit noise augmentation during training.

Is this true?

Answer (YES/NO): NO